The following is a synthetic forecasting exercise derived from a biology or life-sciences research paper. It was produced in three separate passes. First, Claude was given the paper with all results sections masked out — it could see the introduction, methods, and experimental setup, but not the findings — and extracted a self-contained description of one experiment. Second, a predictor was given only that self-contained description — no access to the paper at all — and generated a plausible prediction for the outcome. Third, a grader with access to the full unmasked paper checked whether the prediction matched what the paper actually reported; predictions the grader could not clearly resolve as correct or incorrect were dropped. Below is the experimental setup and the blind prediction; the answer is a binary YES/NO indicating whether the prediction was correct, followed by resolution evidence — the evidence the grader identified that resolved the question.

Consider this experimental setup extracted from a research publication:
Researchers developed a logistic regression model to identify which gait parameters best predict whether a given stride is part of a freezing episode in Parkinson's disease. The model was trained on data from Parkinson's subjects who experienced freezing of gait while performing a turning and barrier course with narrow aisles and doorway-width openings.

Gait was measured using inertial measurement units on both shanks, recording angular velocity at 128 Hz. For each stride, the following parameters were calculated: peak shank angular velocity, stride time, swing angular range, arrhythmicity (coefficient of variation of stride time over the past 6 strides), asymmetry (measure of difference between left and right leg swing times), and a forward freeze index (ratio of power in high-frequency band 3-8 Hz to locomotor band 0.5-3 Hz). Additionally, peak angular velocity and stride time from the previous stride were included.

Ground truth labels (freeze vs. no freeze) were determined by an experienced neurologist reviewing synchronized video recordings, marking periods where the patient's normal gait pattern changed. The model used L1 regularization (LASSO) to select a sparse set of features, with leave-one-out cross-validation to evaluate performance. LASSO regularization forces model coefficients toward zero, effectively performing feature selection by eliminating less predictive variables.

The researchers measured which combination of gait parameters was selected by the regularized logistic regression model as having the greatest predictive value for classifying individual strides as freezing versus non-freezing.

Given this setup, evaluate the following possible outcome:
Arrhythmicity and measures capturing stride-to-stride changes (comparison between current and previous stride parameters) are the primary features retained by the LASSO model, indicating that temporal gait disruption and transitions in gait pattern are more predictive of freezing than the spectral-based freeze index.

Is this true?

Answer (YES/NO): NO